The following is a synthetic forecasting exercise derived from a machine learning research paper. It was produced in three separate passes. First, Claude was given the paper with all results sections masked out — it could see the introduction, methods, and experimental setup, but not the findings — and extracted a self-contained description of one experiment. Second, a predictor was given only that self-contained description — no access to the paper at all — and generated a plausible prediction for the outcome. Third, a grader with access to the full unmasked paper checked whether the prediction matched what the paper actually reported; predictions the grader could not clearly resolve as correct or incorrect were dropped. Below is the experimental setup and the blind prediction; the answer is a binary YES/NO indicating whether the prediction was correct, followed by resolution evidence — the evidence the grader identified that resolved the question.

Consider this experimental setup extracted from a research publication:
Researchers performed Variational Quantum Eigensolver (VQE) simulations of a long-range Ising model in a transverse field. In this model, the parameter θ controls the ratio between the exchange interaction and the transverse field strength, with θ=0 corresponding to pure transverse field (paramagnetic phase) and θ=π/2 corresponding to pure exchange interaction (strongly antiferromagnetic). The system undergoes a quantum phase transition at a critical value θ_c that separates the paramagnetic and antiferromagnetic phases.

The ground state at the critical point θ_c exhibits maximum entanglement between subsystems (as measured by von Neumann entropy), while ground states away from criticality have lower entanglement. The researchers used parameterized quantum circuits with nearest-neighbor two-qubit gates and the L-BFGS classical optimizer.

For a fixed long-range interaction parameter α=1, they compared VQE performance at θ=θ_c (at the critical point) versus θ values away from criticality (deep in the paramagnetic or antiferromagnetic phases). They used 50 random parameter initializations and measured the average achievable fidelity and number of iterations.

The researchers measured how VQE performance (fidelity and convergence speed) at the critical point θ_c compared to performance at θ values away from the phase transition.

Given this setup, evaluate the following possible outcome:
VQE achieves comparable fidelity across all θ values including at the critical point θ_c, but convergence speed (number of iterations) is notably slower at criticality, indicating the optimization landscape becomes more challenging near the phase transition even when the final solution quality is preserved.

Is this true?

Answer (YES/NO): NO